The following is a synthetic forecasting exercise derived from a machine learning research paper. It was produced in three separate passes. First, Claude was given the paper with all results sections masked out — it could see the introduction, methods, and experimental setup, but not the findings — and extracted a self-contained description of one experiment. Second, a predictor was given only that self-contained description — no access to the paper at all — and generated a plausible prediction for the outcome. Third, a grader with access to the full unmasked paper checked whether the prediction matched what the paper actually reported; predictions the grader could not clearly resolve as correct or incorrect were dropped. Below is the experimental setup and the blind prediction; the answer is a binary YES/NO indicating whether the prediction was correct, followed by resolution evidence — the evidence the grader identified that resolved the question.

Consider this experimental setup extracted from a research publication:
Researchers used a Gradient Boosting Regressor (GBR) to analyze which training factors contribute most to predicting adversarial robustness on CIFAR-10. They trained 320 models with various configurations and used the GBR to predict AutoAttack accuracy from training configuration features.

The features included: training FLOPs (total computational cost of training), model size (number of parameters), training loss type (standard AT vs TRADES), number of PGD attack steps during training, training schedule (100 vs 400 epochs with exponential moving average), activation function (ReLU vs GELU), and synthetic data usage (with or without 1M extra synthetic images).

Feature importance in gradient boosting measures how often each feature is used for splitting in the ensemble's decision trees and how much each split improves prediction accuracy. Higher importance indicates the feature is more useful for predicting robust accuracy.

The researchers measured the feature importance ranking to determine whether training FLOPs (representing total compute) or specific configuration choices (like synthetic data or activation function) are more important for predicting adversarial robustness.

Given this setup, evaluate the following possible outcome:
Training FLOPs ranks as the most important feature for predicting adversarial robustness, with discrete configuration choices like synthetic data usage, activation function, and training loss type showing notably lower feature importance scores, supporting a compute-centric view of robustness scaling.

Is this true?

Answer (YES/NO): NO